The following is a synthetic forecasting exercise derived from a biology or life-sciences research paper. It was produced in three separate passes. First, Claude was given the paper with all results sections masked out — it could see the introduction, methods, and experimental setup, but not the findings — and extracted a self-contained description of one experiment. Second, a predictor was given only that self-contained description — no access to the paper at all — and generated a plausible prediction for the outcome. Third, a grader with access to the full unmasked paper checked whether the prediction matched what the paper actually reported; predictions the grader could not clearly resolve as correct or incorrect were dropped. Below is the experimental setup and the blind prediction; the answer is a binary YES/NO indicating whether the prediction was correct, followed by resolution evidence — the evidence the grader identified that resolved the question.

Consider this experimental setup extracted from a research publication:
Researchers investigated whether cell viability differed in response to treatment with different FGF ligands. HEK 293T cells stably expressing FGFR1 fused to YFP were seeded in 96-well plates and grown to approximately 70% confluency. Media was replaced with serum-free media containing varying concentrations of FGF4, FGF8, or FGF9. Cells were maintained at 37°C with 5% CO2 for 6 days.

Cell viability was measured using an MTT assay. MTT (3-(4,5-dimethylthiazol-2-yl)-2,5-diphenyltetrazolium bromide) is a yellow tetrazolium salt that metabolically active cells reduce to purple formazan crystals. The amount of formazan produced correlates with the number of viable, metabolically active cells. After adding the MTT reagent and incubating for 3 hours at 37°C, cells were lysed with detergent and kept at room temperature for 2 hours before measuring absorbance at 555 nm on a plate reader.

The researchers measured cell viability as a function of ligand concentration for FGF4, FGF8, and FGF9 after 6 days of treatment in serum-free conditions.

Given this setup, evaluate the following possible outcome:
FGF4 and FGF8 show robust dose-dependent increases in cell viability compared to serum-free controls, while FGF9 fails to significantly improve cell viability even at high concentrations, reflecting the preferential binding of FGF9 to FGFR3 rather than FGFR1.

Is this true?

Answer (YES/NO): NO